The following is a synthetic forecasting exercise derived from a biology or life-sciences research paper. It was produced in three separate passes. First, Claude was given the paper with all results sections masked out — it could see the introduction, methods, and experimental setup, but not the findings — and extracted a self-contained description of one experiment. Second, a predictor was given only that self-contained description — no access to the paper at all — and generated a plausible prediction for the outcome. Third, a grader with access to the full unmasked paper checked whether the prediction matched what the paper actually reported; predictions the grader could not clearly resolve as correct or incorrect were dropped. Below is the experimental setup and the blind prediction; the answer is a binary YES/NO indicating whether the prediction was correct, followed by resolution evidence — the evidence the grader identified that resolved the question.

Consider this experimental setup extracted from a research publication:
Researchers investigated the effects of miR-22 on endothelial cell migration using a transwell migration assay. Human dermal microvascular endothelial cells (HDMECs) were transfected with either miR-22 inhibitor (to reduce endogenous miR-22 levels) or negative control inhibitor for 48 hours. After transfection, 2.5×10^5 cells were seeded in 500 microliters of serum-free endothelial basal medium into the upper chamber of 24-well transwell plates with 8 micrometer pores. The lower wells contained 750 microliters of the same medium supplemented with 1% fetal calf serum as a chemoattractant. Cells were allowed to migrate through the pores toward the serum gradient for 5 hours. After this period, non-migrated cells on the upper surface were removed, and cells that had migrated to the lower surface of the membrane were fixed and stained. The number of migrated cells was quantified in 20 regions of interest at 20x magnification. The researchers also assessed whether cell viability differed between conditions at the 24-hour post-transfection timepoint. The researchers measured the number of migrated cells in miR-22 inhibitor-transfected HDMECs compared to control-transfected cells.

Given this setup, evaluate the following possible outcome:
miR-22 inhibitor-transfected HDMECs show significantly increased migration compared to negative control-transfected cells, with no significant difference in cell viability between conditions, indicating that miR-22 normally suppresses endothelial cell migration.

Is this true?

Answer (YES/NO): YES